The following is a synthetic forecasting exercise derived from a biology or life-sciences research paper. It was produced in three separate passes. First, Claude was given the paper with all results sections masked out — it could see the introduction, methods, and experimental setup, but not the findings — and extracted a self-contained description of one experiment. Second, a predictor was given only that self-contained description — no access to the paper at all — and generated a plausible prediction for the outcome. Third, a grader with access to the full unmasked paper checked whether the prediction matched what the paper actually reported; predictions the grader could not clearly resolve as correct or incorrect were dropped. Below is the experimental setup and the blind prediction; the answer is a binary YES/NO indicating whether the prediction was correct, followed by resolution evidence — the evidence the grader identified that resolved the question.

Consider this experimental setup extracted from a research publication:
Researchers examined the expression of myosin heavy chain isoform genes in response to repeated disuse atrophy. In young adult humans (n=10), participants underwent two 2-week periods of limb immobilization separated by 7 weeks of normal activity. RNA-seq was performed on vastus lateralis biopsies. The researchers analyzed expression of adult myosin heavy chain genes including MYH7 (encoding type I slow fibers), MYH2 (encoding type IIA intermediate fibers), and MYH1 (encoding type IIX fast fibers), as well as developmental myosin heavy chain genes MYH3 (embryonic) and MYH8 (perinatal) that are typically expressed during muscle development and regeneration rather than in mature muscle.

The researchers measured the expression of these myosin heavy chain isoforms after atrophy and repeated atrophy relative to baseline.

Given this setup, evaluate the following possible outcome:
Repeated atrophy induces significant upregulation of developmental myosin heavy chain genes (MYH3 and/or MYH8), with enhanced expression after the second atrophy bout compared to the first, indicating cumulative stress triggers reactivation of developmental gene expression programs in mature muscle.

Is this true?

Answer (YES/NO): YES